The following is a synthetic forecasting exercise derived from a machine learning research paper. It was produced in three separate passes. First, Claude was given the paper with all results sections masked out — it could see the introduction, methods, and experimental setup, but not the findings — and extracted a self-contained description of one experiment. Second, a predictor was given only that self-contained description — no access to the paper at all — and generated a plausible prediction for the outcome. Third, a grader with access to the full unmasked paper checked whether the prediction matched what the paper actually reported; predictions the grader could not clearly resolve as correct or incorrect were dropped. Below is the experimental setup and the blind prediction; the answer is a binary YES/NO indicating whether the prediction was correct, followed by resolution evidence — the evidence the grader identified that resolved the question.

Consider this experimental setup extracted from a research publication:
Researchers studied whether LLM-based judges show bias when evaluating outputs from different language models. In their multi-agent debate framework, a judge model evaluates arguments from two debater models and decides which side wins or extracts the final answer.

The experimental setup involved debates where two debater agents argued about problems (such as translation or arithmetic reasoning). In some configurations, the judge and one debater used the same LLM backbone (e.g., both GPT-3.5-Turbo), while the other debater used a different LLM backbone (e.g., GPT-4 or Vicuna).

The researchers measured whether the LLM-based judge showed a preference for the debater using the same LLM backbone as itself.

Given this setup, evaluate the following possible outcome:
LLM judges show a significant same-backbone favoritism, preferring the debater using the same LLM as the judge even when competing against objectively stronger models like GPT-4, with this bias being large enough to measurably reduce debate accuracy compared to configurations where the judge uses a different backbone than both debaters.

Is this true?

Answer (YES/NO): NO